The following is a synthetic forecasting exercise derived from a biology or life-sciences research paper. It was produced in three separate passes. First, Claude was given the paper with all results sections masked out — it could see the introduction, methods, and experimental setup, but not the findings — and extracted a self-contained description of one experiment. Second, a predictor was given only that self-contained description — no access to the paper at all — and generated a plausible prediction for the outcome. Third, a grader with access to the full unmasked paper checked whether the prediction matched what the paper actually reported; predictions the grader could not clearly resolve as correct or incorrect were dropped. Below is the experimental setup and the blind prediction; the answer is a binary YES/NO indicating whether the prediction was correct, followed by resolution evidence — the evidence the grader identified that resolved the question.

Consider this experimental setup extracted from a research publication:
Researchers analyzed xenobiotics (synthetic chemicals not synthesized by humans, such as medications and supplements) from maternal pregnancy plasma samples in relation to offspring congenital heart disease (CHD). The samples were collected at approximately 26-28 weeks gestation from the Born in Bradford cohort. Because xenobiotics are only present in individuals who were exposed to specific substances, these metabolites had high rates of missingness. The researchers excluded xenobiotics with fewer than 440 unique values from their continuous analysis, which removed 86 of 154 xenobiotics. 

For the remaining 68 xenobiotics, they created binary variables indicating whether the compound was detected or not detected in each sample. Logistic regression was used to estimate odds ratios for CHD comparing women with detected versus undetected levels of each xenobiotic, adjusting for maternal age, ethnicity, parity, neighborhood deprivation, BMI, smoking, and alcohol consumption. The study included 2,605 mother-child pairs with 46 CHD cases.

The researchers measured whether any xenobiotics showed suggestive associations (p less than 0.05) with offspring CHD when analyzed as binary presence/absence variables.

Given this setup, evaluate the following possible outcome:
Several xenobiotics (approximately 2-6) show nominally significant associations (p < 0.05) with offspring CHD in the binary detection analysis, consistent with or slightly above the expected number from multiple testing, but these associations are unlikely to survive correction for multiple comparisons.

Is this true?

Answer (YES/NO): YES